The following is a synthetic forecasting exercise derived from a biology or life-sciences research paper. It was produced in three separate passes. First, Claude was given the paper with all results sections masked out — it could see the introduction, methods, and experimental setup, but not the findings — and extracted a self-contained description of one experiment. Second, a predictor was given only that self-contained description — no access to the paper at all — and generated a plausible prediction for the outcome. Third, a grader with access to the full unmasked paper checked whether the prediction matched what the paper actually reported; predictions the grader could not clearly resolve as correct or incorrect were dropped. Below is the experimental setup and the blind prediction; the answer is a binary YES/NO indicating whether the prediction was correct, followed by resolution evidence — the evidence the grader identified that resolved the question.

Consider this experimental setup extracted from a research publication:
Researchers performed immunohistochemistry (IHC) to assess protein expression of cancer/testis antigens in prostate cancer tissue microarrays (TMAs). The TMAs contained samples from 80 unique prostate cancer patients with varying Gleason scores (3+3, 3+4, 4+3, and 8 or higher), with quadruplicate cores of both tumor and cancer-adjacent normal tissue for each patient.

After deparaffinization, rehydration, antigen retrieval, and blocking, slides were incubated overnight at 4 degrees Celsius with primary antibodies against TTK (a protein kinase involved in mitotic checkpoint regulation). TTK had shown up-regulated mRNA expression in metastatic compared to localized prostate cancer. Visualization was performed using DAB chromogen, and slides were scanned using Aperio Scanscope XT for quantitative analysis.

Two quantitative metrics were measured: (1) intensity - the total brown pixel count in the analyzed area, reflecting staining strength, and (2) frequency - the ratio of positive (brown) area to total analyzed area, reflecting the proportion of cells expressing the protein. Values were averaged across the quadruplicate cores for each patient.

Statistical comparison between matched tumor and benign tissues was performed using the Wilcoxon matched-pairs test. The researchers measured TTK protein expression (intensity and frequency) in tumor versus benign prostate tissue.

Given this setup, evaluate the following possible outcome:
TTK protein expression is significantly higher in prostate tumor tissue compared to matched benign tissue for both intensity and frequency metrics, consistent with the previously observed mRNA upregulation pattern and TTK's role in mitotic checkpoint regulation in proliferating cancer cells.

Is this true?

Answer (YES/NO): YES